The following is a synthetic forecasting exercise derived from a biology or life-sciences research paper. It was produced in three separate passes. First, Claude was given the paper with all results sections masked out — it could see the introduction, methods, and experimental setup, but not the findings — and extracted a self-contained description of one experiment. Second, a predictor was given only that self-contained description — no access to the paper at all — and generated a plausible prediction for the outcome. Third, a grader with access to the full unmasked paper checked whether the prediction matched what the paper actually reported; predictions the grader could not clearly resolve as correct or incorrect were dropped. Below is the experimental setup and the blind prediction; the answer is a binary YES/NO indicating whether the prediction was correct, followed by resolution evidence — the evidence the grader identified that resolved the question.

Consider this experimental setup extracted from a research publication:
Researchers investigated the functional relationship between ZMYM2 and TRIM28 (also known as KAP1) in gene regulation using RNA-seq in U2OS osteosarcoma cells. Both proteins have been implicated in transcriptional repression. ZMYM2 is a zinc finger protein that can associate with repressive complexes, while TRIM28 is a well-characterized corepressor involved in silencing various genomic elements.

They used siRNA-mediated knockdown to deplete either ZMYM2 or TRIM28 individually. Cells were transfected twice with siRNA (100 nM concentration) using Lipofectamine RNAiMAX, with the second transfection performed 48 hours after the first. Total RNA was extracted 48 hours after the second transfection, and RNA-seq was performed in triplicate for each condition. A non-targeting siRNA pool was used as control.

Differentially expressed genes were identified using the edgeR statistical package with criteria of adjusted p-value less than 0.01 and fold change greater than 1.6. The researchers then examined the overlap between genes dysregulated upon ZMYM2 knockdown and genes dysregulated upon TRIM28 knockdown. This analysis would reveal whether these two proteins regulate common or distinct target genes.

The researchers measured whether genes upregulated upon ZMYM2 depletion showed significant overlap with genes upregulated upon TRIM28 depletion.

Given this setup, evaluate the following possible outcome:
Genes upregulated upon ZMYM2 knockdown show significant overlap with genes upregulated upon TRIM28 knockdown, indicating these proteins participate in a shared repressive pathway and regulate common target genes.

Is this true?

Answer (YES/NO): YES